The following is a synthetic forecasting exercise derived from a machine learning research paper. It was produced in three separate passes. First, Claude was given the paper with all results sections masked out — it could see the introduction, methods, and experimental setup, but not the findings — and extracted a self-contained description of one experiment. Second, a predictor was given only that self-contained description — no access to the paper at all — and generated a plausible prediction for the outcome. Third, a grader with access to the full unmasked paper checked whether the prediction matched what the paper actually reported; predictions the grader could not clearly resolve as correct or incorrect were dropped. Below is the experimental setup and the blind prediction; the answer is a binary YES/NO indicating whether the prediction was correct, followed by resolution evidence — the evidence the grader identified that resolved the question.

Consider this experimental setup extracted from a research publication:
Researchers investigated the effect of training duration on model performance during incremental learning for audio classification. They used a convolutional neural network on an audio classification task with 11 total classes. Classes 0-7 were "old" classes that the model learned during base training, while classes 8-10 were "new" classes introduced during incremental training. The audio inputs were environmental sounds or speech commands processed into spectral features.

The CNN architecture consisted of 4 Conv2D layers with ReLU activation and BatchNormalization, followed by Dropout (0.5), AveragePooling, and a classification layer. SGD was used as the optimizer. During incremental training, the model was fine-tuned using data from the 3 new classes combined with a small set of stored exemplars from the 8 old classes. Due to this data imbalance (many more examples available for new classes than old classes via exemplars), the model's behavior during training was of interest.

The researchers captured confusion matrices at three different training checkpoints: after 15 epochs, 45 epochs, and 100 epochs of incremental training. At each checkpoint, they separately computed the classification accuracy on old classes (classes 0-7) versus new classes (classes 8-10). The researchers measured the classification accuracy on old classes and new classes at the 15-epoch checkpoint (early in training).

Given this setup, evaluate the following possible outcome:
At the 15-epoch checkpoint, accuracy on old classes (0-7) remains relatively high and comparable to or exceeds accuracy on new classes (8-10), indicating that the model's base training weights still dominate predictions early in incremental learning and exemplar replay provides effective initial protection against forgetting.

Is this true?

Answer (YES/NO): YES